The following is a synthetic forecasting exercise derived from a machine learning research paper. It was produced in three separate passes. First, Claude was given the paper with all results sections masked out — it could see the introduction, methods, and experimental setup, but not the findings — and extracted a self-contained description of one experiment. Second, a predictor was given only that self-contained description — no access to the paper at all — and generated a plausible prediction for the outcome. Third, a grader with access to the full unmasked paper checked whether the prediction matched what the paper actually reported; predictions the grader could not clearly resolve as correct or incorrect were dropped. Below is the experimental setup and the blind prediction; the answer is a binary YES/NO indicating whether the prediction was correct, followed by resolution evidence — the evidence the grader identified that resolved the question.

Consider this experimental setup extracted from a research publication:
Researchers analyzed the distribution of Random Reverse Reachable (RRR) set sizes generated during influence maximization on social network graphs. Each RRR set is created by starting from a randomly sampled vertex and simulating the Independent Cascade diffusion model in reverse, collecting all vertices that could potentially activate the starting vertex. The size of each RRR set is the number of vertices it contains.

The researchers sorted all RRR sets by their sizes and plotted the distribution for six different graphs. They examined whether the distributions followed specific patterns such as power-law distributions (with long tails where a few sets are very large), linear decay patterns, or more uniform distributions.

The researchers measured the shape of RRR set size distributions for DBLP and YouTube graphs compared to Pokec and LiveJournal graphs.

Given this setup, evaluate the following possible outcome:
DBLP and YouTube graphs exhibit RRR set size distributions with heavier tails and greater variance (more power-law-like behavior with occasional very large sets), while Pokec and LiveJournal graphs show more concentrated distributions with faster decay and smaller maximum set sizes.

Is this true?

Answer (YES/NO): NO